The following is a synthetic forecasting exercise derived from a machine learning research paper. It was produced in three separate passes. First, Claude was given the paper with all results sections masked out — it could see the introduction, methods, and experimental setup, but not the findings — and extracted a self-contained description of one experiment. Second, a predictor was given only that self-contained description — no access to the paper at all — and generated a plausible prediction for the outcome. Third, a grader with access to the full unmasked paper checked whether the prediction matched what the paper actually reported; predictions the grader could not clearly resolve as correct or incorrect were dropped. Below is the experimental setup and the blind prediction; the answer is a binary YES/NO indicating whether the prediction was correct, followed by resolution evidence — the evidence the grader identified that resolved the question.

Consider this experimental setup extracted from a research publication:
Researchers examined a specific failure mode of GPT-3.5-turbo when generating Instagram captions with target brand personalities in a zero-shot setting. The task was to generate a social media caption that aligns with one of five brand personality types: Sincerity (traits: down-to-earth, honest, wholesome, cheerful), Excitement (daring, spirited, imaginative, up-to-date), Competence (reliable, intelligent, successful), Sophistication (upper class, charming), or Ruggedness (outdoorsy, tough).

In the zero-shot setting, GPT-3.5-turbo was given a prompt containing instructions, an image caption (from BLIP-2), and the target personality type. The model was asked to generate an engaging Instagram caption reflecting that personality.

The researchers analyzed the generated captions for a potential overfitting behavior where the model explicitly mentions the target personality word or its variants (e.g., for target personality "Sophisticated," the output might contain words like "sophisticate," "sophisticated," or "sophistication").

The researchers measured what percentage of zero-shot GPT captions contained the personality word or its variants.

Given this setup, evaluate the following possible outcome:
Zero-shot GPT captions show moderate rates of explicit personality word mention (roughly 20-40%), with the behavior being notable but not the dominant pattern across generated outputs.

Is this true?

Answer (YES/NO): YES